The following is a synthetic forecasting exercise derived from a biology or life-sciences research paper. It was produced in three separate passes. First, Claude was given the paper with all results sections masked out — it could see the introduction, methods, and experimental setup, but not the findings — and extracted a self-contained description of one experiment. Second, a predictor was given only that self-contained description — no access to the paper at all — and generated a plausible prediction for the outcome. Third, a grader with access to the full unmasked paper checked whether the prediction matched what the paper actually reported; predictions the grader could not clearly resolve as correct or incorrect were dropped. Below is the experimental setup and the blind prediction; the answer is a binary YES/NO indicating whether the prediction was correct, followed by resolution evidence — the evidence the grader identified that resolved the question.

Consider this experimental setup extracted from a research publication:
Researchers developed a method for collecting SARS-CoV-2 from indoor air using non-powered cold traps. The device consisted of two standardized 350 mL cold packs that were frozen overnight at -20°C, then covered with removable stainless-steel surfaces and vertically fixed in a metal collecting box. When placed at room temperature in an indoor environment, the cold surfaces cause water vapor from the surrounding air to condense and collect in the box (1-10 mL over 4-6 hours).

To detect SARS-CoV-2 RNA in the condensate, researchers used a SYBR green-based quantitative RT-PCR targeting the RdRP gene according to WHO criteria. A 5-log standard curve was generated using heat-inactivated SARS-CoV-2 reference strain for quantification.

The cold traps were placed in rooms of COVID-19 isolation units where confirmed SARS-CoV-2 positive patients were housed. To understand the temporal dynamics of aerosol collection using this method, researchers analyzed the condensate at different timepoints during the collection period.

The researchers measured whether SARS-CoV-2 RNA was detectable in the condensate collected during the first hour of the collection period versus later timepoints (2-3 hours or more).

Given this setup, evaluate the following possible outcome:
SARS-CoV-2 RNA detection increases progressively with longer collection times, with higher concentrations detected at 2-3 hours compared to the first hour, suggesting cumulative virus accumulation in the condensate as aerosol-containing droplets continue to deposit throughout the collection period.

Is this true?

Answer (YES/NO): YES